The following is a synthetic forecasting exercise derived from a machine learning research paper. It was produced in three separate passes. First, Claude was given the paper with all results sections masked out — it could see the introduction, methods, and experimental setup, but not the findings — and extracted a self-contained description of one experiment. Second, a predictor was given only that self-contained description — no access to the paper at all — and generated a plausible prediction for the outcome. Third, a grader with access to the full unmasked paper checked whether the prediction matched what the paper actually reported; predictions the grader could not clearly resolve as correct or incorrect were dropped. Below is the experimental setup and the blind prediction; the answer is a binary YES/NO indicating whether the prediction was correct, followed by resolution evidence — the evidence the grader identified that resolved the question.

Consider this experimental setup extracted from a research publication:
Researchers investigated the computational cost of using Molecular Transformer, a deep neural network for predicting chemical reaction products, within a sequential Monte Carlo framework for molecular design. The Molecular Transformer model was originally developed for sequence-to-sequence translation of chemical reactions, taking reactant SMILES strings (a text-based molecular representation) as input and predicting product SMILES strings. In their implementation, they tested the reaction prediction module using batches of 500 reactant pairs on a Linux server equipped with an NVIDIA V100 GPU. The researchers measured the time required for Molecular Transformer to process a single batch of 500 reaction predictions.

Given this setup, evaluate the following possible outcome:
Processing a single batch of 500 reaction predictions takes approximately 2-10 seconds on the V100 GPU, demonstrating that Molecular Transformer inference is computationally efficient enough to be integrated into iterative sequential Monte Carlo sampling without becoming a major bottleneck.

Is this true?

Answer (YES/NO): NO